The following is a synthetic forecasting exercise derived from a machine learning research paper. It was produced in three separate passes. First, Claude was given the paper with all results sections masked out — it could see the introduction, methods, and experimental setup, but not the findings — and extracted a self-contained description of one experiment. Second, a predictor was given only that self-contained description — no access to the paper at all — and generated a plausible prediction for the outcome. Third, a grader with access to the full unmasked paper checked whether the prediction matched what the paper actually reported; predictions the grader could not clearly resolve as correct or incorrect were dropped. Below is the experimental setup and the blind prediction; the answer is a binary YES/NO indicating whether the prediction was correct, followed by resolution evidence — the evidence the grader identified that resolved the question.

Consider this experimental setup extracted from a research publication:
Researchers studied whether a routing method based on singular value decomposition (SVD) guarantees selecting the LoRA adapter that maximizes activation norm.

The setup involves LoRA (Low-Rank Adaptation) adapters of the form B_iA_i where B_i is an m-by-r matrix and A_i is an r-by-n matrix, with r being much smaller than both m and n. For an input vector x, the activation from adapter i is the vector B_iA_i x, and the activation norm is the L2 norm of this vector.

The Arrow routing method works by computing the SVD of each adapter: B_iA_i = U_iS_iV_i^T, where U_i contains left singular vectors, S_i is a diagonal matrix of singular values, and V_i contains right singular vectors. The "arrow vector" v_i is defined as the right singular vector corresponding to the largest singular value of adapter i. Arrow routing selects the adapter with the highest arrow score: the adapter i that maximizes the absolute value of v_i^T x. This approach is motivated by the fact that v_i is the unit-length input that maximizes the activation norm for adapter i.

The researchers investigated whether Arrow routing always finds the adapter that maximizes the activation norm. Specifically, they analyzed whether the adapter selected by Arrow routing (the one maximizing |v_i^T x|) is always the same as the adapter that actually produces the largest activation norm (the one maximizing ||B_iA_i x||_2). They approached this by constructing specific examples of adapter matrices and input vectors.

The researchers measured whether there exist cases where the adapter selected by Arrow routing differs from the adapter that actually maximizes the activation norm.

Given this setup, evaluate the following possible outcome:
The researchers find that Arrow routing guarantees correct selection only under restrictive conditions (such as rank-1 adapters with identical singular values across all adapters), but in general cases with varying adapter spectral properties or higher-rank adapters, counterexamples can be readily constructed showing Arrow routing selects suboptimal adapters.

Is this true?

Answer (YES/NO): NO